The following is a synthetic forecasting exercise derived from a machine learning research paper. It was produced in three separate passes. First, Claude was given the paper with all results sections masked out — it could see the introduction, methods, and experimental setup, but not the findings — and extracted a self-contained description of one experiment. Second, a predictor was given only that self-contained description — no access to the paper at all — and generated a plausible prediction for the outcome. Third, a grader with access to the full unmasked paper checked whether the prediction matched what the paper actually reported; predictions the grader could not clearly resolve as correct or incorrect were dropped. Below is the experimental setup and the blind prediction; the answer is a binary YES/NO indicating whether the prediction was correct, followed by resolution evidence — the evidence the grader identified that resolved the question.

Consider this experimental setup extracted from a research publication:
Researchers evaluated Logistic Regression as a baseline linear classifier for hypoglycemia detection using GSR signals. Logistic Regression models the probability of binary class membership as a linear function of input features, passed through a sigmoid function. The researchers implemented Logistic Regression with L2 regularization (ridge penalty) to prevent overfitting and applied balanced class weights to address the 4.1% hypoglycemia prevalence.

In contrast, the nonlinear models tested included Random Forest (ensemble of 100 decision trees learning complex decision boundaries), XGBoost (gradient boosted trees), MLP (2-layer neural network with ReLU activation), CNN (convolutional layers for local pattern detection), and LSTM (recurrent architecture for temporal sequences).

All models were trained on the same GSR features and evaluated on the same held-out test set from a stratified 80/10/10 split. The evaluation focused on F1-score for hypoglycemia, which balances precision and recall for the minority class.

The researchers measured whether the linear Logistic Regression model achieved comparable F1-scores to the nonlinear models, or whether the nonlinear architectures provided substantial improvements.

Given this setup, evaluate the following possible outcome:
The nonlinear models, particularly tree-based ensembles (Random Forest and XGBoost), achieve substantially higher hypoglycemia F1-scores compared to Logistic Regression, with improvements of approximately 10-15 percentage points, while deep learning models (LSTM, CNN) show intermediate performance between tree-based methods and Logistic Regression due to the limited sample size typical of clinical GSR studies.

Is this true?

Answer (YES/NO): NO